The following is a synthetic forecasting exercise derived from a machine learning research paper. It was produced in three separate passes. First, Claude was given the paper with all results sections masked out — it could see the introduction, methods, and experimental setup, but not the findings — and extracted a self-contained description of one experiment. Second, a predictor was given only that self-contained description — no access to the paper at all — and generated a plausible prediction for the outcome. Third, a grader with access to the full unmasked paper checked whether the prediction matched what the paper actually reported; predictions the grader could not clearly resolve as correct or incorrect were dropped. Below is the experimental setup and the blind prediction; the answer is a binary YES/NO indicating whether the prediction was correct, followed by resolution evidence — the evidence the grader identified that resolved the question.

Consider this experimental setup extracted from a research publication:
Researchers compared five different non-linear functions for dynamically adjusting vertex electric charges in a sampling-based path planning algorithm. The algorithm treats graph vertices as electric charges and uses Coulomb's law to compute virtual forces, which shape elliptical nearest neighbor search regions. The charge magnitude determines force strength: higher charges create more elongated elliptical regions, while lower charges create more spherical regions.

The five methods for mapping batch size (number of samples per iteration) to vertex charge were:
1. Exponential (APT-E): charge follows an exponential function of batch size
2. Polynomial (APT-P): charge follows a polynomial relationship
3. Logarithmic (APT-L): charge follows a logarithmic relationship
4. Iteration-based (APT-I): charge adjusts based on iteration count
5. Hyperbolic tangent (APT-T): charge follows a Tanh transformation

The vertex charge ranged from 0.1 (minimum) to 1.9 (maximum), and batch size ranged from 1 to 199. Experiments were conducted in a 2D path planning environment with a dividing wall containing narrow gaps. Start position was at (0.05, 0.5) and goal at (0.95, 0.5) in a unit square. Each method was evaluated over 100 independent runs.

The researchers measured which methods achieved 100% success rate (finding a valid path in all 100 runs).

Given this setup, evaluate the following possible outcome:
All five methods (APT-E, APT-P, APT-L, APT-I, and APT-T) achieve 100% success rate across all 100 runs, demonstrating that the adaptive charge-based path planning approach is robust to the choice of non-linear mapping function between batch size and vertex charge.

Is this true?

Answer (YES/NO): NO